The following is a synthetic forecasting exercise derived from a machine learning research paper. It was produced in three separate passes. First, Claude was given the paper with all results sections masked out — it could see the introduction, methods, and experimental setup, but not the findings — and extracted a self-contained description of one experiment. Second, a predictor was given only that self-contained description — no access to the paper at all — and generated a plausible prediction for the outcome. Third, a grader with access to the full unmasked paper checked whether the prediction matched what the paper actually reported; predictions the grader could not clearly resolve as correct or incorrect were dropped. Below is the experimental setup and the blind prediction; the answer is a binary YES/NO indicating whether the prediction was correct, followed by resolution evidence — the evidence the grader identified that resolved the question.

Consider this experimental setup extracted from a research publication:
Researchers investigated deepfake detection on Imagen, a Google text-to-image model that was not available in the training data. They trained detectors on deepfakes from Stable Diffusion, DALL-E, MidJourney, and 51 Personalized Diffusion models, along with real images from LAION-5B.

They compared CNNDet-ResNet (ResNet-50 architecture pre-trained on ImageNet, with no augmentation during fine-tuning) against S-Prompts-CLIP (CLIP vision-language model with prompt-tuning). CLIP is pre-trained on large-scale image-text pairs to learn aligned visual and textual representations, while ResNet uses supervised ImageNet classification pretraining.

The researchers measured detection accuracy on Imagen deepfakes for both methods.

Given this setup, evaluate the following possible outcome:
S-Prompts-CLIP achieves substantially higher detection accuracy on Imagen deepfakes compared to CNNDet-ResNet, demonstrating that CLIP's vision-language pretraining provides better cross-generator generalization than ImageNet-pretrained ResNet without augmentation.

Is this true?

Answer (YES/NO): YES